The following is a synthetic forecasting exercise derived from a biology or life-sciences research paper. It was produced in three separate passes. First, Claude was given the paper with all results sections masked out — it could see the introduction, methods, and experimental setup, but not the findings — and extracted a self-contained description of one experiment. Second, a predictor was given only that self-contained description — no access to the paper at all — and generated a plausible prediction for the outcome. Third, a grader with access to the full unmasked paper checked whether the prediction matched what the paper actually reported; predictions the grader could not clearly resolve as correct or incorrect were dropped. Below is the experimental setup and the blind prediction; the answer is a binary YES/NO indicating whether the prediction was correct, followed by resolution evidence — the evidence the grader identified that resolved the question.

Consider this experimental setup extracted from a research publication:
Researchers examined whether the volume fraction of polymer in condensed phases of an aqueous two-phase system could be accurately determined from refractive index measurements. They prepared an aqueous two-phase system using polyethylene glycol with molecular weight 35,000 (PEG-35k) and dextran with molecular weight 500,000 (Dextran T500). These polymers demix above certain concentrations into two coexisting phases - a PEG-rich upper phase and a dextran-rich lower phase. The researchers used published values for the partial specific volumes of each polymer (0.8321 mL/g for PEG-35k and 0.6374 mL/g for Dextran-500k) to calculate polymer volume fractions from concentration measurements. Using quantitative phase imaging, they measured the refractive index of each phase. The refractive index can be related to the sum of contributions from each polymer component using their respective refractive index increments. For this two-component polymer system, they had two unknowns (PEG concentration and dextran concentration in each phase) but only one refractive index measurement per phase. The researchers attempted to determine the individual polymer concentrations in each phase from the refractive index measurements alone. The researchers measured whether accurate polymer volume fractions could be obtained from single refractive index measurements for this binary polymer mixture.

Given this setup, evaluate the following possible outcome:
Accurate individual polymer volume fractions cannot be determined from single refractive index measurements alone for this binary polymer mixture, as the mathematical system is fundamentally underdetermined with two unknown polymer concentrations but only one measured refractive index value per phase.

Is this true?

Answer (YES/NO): YES